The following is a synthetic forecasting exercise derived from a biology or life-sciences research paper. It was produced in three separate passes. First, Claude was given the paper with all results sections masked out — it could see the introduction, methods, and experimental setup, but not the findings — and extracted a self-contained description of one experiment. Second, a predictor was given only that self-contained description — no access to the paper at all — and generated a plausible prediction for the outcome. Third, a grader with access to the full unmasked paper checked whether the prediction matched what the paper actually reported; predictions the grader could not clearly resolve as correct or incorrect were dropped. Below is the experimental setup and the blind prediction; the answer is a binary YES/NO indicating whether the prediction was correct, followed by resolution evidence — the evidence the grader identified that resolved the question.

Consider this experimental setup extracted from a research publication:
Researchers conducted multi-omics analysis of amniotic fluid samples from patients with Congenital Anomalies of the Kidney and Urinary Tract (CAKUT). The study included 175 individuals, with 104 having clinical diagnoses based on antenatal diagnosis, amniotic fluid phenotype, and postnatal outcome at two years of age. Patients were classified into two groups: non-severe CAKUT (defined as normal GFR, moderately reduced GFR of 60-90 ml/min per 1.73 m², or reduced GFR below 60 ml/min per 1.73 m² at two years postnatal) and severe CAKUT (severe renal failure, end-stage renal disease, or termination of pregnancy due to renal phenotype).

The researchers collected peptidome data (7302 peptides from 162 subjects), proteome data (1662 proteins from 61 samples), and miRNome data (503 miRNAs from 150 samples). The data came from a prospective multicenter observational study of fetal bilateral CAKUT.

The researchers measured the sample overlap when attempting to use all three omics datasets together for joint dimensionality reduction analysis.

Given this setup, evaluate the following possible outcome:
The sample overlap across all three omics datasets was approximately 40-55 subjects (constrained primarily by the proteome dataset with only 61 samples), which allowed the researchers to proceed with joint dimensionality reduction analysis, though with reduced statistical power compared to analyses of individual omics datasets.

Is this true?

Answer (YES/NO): NO